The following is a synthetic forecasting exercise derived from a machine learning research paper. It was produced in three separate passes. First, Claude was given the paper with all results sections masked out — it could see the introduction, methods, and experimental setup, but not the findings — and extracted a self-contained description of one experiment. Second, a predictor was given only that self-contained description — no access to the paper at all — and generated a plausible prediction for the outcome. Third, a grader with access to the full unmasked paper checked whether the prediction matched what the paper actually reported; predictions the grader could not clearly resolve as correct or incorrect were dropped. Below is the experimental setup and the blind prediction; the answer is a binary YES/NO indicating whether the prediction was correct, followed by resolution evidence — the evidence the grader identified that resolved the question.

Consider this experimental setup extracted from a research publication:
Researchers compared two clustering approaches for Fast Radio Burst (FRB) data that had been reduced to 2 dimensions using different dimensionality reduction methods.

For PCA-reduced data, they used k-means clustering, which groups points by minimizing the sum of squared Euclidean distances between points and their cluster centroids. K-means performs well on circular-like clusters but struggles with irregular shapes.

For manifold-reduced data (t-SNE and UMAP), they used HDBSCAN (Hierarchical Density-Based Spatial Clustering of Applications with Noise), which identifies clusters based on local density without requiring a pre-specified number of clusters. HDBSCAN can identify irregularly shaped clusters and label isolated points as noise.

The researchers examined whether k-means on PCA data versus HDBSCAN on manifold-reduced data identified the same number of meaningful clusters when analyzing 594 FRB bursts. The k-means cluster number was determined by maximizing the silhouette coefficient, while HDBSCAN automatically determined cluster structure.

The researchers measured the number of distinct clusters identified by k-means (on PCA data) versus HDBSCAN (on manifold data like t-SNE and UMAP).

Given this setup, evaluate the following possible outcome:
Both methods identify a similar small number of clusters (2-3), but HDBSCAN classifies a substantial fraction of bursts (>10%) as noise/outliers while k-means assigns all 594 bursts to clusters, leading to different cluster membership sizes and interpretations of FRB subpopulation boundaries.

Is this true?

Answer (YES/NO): NO